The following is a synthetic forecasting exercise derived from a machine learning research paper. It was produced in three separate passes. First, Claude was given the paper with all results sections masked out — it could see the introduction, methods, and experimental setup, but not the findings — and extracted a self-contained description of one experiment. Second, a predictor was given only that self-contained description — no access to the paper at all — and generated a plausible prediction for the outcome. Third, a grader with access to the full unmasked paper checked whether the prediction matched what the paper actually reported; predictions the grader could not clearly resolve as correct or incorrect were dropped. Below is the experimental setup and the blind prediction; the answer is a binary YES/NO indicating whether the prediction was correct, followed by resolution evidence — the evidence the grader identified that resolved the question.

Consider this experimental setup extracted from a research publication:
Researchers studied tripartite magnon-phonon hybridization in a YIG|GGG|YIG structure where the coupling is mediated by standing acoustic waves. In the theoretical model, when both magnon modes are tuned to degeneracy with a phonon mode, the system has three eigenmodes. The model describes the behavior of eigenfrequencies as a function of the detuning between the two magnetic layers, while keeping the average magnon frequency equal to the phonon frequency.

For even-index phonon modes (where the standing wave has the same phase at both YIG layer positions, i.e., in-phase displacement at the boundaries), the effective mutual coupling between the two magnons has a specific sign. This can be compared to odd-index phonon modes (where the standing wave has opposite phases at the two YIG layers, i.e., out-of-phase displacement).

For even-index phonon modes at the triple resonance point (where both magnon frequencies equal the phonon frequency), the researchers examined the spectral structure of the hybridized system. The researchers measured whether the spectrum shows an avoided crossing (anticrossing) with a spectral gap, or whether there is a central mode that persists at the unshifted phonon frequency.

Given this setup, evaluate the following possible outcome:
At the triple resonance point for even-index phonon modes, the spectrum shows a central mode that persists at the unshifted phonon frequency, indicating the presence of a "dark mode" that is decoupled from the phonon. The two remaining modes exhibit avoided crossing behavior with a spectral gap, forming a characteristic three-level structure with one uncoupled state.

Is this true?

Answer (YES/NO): NO